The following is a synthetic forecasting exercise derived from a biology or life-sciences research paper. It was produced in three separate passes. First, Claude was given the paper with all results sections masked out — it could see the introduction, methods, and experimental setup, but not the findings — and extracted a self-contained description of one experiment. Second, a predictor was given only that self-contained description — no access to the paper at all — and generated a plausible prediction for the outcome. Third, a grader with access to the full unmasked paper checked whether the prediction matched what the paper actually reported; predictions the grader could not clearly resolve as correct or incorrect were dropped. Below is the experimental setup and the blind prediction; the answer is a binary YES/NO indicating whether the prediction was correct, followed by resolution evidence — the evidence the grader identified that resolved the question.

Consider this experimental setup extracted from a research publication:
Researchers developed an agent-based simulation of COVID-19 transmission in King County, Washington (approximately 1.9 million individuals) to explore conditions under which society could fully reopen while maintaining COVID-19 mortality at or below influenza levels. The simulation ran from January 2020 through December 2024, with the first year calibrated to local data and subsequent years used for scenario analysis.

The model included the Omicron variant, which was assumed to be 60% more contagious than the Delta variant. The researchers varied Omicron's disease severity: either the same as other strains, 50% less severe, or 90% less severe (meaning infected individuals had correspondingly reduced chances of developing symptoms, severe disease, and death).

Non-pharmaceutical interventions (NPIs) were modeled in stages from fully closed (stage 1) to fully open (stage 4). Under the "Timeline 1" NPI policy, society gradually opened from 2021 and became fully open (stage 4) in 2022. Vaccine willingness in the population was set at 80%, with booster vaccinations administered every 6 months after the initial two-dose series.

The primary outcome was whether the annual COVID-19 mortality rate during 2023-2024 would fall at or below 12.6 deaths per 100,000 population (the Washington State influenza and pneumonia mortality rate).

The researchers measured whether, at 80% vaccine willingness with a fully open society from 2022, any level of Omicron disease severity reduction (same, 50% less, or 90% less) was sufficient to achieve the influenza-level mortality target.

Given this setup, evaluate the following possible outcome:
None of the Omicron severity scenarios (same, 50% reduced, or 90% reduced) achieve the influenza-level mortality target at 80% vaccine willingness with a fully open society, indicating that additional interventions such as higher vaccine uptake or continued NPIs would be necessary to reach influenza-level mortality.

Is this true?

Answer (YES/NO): NO